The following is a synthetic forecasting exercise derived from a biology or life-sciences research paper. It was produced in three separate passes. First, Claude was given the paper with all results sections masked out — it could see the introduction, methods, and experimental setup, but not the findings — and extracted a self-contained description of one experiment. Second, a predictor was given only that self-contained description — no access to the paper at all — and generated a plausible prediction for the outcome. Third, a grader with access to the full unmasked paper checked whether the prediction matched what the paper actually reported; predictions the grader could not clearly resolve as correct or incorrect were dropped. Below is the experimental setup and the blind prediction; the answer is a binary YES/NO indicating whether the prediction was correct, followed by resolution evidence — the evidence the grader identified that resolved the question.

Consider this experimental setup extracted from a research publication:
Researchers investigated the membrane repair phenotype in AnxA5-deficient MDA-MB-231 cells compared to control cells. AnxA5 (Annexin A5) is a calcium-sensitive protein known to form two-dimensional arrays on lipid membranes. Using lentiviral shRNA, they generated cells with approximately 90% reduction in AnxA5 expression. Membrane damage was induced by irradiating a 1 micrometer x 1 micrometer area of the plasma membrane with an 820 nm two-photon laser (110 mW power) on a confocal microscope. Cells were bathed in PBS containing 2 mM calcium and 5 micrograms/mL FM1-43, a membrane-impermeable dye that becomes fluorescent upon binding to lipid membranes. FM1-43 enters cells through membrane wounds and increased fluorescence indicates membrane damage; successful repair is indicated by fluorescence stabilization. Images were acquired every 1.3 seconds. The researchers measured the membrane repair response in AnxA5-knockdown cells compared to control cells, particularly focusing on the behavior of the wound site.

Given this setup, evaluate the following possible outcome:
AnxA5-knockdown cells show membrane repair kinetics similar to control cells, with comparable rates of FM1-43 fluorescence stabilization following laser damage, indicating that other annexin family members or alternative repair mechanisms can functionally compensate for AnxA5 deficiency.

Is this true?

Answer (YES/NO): NO